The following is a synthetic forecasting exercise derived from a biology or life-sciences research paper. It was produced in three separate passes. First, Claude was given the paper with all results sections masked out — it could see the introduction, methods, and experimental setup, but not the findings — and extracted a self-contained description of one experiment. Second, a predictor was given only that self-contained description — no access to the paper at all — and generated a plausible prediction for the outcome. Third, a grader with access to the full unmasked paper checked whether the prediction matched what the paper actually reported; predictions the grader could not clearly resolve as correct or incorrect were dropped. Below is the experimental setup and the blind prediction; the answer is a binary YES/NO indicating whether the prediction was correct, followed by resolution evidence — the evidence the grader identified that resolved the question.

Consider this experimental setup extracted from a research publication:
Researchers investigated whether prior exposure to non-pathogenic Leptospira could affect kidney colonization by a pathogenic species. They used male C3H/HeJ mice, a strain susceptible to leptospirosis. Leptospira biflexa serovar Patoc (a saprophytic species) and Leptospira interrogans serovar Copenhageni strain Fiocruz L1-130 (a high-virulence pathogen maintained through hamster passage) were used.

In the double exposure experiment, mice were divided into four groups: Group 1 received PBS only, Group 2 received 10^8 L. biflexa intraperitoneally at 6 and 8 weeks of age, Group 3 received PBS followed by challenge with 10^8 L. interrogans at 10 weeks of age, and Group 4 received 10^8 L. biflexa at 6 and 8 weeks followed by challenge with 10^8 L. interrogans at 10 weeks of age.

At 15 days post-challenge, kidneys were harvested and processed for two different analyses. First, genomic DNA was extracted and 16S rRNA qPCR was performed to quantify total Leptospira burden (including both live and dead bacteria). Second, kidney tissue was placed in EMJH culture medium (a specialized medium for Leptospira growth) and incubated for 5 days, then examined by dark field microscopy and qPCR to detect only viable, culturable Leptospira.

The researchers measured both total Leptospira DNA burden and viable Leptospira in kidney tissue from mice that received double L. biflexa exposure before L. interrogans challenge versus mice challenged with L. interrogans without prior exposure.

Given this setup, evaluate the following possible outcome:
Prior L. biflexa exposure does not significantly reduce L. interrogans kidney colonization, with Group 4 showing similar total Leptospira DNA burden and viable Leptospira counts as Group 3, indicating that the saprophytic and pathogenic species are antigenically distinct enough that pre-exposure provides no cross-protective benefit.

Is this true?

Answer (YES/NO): NO